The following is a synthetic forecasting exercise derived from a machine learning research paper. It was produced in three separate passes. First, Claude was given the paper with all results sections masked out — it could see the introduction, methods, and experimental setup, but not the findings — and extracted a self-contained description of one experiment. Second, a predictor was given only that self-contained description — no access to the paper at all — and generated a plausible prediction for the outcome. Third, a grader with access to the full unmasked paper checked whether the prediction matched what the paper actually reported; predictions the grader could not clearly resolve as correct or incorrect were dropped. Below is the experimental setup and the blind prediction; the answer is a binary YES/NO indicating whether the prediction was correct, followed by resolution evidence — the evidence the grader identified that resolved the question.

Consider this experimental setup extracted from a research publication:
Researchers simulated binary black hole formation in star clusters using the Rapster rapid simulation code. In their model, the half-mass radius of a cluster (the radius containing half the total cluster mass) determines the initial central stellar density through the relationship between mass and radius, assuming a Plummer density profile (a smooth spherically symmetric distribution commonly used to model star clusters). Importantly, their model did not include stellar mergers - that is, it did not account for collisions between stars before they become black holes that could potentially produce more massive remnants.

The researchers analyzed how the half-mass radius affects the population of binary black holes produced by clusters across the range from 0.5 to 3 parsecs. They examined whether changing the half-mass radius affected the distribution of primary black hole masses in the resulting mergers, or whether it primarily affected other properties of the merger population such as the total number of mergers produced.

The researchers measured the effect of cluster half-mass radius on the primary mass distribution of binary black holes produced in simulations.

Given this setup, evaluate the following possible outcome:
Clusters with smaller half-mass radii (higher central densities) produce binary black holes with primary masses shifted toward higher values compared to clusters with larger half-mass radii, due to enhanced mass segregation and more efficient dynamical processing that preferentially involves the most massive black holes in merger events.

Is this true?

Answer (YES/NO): NO